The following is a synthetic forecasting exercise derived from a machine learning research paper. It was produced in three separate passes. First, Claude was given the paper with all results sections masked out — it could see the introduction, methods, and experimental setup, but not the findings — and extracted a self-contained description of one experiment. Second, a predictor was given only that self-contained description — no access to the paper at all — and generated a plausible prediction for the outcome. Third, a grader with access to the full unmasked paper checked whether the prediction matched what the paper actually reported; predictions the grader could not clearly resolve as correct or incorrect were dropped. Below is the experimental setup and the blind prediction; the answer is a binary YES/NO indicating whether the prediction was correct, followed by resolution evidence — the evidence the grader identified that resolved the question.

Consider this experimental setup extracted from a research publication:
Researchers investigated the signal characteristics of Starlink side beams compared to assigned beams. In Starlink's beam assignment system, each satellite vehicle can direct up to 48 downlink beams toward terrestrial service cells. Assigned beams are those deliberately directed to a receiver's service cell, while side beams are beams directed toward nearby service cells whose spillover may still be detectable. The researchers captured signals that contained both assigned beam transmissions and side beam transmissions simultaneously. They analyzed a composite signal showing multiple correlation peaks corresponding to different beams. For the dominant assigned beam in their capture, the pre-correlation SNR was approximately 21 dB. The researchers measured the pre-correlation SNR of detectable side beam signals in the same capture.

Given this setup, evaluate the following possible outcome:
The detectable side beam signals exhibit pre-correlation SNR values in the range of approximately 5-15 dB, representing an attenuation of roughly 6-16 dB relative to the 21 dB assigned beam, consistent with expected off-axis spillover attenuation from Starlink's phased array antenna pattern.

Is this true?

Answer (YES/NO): NO